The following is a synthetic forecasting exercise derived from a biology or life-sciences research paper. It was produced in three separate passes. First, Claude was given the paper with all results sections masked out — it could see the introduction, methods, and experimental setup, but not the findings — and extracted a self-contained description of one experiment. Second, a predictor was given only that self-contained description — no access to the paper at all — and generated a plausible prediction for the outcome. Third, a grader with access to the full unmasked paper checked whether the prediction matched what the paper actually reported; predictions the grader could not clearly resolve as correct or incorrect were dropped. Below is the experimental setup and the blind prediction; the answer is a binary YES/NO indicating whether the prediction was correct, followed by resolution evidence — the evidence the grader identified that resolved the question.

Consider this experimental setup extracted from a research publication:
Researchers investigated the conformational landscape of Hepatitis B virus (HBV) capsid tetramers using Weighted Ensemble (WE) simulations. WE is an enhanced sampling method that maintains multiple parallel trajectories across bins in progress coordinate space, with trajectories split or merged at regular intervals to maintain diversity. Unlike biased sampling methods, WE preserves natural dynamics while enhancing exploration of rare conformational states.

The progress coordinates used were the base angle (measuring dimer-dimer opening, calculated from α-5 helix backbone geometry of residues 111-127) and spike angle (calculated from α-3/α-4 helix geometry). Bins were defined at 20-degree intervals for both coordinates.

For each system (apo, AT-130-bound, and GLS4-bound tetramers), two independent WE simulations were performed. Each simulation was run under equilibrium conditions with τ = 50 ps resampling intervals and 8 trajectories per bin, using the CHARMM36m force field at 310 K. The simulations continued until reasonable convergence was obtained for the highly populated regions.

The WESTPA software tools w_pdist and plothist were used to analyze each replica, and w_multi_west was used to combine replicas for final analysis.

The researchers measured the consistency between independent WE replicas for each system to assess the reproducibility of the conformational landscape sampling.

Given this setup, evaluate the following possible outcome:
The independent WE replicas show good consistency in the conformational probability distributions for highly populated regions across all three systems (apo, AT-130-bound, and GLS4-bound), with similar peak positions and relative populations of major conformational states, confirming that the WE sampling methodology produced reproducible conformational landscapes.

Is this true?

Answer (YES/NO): NO